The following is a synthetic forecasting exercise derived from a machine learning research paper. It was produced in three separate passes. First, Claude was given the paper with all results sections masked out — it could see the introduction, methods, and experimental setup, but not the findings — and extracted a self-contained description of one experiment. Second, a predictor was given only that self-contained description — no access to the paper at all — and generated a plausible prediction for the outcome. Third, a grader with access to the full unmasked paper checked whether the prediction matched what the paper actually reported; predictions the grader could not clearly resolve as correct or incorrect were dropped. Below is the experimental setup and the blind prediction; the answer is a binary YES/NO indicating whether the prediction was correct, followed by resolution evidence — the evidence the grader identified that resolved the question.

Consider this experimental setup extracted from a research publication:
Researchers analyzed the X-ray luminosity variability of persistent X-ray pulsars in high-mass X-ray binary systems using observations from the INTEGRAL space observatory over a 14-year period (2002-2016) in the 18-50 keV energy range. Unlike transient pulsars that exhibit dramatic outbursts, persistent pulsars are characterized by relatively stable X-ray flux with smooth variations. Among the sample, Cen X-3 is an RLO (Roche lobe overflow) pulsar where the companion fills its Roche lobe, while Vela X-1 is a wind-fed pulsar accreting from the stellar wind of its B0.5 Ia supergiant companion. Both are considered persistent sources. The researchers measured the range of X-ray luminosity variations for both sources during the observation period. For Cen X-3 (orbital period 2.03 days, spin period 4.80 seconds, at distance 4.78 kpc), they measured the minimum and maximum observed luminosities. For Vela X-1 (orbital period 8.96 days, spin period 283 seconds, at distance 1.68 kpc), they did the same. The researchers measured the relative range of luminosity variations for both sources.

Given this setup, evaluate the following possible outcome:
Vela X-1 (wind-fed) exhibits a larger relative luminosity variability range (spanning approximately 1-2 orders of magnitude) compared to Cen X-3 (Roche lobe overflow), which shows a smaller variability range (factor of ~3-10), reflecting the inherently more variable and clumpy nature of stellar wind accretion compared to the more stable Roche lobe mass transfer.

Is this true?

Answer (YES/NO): NO